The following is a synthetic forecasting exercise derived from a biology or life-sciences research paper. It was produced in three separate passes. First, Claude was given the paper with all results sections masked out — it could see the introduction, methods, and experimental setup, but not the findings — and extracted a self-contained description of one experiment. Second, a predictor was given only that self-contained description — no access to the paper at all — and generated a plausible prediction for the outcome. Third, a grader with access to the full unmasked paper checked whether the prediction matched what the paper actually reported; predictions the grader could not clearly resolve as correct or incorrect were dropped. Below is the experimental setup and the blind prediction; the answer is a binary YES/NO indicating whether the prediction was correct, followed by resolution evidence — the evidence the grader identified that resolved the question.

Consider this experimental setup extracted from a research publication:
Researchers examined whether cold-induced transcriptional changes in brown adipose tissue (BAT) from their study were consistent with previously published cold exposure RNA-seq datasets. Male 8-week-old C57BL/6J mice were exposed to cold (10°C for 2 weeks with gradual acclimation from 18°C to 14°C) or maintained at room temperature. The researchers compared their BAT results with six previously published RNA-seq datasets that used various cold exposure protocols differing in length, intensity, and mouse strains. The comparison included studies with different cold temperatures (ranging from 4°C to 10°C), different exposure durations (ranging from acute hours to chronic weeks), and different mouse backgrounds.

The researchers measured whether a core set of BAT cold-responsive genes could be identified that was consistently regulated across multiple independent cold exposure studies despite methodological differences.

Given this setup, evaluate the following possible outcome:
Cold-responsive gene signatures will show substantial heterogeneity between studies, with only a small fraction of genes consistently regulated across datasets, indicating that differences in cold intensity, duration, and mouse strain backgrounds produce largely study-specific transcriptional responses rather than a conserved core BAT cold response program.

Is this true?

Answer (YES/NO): NO